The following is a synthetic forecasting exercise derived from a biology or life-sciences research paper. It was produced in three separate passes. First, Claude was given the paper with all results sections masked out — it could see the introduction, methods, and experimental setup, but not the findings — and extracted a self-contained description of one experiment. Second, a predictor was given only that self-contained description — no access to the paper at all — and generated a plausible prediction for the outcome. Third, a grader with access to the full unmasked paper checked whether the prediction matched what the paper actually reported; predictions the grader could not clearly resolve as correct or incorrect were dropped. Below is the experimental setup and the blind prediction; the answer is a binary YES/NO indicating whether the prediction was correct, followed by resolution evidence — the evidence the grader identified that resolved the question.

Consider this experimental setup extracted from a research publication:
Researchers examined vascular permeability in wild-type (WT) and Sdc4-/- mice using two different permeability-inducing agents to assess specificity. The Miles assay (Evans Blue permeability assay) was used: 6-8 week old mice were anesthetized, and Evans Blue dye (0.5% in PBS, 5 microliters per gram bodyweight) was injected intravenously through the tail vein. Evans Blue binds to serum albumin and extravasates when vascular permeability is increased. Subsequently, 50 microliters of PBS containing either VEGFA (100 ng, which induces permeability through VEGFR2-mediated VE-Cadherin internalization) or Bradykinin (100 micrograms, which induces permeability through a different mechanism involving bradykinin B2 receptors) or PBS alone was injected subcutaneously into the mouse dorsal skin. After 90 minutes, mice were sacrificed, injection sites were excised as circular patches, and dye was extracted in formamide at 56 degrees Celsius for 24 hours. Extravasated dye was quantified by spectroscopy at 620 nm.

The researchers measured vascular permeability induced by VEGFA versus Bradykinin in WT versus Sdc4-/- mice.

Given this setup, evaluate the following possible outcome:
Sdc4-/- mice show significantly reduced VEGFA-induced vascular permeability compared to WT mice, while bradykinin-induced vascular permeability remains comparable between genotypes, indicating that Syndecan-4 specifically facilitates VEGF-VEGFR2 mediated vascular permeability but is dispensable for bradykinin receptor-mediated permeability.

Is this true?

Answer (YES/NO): YES